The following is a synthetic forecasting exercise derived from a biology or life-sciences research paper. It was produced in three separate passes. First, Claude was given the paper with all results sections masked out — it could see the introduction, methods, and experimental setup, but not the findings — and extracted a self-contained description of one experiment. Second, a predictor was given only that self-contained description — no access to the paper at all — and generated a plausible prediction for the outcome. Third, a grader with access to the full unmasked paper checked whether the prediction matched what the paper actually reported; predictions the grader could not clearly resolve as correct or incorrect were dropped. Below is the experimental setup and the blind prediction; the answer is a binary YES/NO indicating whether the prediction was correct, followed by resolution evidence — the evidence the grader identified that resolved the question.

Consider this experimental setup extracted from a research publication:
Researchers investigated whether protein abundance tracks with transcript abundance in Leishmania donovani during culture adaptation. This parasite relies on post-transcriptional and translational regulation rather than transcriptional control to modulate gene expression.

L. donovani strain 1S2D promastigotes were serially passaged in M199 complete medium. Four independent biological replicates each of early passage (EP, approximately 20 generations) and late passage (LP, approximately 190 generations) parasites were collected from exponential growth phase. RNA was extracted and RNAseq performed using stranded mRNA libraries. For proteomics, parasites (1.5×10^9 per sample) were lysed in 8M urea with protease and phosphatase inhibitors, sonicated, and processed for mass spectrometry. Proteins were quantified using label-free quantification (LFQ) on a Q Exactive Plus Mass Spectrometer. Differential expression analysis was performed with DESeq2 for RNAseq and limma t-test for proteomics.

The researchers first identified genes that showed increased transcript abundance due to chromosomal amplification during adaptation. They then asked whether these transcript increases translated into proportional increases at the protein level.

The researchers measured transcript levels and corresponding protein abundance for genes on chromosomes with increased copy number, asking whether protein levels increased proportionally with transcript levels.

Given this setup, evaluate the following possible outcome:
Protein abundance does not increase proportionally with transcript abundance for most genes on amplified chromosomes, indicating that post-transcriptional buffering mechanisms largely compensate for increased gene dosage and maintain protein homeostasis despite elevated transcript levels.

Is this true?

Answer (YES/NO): NO